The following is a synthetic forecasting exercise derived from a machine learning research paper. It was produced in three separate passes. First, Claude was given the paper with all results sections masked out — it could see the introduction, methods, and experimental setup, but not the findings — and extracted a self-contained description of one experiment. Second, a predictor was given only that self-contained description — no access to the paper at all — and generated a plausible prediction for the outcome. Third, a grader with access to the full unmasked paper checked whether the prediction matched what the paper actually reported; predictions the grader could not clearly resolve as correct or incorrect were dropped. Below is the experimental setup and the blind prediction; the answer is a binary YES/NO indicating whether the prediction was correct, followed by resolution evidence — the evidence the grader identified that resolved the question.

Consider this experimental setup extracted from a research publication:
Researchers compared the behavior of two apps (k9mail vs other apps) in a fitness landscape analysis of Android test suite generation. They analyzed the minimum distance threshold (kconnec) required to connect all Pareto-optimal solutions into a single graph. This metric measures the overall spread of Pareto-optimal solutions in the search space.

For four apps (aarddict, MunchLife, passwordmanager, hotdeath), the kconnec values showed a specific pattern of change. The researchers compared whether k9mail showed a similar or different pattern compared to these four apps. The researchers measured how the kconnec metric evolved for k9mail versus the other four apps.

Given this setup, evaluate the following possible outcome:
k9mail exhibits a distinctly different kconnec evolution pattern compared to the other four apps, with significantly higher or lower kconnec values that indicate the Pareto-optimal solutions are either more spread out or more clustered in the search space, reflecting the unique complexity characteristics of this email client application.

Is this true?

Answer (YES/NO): NO